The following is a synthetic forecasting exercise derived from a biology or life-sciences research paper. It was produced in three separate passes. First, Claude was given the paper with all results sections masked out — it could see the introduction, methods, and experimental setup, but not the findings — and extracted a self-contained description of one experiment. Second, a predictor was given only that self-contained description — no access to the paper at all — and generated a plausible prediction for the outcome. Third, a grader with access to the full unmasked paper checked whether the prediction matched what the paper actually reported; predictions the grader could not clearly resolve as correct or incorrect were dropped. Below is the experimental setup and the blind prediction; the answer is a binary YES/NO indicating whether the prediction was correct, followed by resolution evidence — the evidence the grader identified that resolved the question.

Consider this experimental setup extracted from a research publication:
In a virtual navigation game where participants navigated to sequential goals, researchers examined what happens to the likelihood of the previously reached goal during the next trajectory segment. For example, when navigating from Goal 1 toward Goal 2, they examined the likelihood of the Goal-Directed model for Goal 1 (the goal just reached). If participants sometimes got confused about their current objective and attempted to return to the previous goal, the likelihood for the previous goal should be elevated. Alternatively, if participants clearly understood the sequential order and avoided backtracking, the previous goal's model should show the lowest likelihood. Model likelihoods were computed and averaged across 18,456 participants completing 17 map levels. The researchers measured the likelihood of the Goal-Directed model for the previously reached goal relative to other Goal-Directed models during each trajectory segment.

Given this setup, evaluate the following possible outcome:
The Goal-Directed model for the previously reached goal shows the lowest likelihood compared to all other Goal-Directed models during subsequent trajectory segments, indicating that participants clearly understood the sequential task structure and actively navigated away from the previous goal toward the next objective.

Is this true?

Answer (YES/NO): YES